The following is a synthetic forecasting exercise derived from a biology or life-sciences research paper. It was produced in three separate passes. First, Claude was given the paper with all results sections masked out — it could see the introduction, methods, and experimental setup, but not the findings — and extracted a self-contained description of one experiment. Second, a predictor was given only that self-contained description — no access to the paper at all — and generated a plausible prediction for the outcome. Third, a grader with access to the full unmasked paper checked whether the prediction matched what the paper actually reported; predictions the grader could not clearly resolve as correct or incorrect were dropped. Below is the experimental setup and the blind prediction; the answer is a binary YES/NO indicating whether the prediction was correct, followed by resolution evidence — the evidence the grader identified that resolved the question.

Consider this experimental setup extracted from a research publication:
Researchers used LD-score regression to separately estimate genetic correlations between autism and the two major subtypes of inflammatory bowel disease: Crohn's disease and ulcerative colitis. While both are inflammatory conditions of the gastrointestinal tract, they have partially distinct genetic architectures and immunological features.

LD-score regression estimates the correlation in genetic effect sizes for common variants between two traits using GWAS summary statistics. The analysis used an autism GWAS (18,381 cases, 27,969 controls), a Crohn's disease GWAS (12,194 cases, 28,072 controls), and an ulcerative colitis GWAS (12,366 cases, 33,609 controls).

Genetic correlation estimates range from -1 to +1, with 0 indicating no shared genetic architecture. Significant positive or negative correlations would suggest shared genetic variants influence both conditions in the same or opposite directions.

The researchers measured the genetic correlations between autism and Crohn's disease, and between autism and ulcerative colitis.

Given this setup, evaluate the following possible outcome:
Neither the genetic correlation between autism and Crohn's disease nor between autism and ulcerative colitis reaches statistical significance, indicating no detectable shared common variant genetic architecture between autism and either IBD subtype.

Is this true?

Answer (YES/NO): YES